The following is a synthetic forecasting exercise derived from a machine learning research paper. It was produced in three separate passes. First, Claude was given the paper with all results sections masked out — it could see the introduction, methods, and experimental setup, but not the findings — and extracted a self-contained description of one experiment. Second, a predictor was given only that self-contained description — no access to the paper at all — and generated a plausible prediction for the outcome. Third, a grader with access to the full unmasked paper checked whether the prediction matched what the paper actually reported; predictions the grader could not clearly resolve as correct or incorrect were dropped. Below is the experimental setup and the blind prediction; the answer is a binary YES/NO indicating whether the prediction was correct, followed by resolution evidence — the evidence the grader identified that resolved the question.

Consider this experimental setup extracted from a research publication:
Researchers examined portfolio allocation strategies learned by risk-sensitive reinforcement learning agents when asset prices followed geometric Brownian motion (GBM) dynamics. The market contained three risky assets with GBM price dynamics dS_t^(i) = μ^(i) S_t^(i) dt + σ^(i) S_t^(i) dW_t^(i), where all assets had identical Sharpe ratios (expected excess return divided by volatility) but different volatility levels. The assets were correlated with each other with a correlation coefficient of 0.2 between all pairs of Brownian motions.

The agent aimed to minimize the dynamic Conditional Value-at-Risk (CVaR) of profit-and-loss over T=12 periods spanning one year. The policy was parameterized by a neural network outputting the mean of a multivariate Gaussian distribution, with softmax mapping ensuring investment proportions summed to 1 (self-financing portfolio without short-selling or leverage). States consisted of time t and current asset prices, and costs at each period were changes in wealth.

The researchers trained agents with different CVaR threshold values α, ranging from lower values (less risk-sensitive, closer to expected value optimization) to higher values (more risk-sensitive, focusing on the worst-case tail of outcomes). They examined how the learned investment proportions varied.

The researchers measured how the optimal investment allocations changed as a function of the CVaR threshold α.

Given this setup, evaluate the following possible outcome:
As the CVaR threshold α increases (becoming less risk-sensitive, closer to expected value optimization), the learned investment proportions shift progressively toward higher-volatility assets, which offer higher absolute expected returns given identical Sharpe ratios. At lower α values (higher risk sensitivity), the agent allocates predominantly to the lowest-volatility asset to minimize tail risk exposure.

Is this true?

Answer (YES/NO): NO